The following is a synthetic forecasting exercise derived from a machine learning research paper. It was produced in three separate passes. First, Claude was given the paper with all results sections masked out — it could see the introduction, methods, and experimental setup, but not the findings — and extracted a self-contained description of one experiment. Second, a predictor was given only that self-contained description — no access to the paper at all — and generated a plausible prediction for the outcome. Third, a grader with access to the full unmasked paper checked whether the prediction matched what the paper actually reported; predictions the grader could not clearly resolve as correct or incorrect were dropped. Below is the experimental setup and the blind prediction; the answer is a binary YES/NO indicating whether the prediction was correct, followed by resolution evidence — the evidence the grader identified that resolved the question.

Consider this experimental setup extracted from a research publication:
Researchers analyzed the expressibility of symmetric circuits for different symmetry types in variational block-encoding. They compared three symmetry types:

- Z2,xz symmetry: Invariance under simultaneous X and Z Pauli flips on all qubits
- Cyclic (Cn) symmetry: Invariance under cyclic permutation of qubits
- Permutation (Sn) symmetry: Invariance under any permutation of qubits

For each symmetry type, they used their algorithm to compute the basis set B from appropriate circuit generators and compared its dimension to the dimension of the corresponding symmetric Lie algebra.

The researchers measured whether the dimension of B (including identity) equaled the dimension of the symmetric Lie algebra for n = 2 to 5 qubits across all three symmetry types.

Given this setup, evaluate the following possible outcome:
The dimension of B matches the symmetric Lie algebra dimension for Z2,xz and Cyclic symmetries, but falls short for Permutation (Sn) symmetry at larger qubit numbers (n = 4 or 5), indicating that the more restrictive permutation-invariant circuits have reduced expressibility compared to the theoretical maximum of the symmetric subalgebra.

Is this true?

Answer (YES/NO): NO